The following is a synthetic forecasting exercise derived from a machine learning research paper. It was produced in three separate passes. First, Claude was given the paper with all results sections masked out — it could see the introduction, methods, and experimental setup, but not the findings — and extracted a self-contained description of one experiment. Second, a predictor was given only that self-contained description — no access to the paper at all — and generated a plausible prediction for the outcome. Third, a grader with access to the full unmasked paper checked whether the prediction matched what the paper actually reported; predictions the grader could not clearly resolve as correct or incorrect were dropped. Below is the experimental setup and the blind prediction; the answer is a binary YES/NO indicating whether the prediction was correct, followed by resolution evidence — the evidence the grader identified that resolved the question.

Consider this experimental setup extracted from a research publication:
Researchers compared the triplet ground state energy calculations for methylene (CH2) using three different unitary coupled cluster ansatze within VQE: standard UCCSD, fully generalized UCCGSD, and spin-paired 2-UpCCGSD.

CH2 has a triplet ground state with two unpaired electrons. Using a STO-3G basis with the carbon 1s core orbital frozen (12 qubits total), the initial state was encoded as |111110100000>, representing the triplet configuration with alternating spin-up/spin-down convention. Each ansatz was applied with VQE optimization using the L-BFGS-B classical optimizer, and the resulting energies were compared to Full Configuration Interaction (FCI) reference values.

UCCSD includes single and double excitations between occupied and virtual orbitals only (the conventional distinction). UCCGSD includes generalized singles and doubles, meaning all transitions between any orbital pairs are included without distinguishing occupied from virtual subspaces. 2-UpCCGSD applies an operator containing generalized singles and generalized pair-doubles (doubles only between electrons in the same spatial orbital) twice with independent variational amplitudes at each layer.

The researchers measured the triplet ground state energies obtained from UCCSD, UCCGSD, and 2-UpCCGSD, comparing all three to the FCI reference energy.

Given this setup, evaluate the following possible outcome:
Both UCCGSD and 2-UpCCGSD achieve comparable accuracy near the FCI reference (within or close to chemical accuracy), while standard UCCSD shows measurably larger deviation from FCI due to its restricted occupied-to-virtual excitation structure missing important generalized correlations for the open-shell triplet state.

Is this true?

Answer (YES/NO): NO